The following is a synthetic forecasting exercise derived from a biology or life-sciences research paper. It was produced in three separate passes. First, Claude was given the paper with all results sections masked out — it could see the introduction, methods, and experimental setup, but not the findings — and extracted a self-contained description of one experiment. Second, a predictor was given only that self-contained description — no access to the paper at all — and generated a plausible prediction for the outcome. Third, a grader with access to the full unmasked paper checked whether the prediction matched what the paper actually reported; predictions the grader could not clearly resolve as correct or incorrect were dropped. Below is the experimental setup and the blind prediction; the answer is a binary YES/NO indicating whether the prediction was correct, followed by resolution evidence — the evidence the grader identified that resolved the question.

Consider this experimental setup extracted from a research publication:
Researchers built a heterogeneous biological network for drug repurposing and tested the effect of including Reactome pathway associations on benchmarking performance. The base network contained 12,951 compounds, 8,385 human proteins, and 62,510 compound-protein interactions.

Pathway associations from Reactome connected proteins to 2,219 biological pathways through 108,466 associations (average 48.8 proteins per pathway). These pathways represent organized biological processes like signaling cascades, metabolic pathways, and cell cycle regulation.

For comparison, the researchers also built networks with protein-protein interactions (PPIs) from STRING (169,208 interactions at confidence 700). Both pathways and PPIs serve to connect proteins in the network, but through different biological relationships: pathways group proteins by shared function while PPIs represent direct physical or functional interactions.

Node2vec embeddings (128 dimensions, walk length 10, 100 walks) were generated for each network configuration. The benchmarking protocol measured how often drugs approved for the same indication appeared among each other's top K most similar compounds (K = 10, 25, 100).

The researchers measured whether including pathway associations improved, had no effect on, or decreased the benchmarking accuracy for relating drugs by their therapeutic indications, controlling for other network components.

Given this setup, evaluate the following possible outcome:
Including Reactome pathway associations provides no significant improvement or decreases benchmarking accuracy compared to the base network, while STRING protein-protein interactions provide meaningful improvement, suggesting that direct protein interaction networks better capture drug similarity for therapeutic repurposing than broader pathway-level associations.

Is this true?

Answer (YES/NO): NO